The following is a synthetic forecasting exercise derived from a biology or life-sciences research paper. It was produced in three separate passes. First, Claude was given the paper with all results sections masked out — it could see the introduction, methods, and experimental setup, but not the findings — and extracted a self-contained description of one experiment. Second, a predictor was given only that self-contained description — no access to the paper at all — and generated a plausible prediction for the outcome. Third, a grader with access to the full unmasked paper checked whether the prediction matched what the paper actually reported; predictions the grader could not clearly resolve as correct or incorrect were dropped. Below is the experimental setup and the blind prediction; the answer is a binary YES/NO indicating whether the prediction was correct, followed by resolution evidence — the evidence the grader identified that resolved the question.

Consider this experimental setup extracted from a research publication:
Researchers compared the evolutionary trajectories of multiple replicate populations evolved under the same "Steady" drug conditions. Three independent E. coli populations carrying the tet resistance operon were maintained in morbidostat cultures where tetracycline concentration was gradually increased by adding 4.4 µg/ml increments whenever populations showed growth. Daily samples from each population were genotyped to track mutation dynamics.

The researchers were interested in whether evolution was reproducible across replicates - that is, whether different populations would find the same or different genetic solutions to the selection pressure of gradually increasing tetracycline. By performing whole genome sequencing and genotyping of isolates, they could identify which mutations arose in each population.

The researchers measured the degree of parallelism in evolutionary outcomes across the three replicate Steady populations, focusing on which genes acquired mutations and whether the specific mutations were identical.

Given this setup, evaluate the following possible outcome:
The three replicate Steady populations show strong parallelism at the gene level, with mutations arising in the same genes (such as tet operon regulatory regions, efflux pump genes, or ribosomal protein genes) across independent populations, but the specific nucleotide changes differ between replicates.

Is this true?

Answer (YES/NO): YES